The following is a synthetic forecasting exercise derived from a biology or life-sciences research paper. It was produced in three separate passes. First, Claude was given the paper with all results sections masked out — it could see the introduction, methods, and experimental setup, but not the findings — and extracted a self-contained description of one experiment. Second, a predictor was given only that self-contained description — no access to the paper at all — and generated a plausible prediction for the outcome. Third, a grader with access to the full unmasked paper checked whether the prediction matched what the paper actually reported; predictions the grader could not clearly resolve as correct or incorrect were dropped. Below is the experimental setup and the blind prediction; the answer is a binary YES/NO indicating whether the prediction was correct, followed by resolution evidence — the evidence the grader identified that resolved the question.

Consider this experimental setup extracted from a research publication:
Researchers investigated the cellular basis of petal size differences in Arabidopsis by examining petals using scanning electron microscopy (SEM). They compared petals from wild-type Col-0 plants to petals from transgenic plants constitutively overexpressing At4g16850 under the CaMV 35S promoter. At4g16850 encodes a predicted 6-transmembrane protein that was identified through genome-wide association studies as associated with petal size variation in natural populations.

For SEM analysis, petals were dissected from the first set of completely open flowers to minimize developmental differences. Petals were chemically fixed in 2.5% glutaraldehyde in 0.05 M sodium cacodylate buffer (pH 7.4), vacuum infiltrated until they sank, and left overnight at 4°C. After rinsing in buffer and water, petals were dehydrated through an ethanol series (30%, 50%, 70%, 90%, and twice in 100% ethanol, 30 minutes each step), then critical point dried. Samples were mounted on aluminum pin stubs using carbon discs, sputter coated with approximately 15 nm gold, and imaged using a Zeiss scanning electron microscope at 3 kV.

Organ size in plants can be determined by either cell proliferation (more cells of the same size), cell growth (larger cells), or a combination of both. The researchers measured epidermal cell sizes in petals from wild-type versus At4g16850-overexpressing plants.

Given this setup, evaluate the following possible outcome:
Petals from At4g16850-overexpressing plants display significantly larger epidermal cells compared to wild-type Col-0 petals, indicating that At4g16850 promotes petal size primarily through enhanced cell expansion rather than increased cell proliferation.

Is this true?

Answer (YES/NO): YES